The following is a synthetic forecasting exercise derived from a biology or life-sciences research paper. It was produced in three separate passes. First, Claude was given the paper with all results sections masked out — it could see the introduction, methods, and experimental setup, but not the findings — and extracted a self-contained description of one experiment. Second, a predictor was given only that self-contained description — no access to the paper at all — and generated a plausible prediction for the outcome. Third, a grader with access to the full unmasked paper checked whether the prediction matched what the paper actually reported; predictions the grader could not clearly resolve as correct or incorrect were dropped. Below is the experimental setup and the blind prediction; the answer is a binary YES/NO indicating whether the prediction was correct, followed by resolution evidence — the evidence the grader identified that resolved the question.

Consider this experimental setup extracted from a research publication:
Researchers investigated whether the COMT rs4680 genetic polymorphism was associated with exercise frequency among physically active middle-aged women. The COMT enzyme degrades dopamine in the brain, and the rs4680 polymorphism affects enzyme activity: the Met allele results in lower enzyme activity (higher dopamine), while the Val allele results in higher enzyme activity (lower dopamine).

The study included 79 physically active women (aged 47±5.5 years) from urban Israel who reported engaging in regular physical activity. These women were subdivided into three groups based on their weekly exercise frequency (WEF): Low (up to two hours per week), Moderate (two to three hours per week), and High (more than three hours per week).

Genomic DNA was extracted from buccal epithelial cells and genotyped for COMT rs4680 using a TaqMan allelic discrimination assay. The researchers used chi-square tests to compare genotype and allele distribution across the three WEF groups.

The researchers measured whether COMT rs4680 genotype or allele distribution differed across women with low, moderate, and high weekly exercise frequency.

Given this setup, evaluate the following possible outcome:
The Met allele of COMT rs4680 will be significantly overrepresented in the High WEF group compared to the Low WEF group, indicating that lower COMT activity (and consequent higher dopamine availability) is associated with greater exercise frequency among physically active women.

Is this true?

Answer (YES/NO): YES